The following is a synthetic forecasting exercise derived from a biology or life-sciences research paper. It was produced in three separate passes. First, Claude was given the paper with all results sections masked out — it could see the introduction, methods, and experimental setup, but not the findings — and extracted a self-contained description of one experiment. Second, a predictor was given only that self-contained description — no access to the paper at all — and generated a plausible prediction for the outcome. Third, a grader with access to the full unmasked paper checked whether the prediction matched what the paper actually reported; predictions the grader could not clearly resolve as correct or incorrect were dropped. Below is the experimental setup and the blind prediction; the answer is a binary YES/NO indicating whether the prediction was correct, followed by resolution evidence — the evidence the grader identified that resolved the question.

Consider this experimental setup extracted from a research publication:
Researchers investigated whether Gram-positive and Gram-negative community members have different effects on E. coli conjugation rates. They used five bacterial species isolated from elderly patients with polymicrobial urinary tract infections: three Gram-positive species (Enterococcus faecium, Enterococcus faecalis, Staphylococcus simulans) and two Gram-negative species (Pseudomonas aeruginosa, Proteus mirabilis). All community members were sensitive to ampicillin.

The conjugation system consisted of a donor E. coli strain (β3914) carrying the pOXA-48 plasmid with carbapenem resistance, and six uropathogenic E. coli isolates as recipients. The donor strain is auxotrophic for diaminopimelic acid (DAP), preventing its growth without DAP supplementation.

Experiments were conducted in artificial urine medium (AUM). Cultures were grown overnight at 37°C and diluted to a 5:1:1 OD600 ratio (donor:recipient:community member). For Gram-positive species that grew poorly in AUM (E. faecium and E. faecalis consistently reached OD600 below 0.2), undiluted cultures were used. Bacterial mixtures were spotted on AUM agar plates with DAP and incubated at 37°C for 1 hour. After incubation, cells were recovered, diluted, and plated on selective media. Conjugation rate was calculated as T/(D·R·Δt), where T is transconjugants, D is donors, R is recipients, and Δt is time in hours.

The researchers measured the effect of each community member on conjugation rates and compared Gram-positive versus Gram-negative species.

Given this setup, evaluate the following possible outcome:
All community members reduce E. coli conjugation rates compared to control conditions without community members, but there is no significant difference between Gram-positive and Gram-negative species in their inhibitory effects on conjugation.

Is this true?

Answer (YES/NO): NO